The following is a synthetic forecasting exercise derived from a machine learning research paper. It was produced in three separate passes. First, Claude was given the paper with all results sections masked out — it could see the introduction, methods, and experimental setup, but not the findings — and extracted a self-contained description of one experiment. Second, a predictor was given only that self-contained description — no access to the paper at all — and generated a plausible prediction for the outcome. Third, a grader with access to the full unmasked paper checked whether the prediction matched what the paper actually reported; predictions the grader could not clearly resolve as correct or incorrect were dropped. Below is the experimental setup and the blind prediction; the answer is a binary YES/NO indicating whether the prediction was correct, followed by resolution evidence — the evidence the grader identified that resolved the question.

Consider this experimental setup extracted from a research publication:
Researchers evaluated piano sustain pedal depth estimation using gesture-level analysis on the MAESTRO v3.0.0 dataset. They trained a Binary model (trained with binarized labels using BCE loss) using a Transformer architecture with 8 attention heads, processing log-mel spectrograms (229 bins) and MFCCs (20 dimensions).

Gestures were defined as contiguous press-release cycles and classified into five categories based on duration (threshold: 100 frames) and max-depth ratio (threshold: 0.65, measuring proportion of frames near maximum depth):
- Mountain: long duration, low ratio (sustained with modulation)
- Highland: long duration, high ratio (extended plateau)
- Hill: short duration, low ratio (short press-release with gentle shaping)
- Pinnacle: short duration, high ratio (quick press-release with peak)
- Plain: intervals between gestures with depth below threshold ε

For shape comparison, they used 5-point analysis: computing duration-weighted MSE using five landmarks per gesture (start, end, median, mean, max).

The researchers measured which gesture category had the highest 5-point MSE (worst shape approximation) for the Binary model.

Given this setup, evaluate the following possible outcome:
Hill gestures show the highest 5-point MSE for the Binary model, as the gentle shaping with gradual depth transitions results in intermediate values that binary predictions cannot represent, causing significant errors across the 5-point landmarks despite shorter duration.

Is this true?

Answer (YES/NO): YES